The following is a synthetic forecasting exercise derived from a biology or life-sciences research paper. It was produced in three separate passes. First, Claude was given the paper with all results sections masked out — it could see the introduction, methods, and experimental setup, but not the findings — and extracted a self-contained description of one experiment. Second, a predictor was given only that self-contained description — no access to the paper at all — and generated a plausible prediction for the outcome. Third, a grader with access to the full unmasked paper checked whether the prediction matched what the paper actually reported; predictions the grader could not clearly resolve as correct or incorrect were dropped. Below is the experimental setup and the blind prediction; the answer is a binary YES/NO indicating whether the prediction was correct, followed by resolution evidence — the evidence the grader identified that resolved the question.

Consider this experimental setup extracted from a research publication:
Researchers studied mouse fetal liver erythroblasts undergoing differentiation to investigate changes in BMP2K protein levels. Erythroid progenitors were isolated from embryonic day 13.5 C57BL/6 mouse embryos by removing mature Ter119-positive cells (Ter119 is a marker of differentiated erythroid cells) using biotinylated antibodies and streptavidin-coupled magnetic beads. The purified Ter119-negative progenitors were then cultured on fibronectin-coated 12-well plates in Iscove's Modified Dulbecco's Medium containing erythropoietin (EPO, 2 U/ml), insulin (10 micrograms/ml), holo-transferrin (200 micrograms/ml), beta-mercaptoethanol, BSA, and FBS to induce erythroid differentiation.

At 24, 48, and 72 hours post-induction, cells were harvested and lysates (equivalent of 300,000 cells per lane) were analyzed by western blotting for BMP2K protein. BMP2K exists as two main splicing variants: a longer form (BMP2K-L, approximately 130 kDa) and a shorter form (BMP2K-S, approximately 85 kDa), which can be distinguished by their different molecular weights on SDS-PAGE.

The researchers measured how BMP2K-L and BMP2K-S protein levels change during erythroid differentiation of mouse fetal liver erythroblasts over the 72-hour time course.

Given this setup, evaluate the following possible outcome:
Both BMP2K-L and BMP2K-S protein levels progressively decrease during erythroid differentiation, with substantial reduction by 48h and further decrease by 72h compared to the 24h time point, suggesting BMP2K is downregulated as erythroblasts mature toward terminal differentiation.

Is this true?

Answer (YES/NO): NO